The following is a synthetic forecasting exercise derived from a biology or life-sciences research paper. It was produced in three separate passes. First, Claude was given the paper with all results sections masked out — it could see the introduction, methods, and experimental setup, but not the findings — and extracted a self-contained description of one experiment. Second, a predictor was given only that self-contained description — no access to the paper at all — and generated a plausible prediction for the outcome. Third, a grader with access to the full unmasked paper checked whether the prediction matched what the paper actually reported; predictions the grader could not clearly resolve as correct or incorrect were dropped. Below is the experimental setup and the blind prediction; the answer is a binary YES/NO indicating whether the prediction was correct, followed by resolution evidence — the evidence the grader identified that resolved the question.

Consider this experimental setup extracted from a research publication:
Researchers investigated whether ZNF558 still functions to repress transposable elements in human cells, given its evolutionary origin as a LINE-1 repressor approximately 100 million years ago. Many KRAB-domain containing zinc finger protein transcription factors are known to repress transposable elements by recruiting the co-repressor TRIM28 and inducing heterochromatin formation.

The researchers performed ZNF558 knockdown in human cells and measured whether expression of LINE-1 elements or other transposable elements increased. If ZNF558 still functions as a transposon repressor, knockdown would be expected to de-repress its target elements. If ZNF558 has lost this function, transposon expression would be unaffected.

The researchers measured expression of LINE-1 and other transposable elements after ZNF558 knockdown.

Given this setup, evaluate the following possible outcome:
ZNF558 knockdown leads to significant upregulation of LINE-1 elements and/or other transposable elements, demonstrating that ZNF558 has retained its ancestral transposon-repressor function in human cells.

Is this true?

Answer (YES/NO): NO